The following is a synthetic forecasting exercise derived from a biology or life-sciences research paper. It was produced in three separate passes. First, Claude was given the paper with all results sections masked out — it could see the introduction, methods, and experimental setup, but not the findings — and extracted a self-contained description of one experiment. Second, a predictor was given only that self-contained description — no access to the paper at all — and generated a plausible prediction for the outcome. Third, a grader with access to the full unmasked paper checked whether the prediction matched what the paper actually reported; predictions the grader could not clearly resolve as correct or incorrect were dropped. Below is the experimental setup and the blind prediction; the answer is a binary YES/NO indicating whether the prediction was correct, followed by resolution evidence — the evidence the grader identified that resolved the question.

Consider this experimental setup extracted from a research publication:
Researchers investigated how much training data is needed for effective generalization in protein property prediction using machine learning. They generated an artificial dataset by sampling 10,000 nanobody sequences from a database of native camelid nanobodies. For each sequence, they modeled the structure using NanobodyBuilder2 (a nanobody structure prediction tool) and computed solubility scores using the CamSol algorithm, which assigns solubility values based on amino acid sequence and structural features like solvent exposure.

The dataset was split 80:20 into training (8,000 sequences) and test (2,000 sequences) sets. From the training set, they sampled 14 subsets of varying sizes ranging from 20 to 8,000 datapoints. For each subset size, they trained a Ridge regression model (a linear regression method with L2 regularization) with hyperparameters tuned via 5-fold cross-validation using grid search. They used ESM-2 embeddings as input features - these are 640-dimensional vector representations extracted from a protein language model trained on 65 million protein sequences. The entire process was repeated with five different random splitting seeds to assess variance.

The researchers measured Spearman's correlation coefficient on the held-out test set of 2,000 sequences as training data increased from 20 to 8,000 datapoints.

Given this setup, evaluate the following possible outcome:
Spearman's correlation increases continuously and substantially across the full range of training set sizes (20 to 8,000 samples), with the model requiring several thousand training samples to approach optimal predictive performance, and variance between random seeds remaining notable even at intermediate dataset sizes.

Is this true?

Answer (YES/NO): NO